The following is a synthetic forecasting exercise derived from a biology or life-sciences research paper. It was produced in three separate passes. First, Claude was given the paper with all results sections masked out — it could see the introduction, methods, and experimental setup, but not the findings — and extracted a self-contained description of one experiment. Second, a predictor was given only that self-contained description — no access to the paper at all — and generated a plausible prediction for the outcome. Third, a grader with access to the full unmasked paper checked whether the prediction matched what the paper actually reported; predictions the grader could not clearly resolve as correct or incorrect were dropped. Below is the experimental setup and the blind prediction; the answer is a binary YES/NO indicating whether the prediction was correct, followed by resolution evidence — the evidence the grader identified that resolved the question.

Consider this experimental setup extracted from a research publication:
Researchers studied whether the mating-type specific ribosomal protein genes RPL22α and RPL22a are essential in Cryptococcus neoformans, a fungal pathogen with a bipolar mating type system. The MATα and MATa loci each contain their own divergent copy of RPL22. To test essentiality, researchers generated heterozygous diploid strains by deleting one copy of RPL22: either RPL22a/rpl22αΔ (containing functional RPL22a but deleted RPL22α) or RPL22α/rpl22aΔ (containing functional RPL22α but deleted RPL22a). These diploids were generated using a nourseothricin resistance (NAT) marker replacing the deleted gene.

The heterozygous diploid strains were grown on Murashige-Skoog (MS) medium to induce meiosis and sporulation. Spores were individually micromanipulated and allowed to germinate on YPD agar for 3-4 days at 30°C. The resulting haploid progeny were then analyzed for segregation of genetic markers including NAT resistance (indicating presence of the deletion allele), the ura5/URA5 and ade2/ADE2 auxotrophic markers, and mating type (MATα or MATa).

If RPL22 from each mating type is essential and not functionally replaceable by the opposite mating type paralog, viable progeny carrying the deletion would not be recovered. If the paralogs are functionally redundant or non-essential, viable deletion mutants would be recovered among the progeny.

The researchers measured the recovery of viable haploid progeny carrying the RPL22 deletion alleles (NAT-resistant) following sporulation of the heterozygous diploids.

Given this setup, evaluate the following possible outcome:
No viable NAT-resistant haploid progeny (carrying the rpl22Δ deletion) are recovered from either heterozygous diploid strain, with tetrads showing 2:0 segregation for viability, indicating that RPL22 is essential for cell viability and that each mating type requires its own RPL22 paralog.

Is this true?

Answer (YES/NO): YES